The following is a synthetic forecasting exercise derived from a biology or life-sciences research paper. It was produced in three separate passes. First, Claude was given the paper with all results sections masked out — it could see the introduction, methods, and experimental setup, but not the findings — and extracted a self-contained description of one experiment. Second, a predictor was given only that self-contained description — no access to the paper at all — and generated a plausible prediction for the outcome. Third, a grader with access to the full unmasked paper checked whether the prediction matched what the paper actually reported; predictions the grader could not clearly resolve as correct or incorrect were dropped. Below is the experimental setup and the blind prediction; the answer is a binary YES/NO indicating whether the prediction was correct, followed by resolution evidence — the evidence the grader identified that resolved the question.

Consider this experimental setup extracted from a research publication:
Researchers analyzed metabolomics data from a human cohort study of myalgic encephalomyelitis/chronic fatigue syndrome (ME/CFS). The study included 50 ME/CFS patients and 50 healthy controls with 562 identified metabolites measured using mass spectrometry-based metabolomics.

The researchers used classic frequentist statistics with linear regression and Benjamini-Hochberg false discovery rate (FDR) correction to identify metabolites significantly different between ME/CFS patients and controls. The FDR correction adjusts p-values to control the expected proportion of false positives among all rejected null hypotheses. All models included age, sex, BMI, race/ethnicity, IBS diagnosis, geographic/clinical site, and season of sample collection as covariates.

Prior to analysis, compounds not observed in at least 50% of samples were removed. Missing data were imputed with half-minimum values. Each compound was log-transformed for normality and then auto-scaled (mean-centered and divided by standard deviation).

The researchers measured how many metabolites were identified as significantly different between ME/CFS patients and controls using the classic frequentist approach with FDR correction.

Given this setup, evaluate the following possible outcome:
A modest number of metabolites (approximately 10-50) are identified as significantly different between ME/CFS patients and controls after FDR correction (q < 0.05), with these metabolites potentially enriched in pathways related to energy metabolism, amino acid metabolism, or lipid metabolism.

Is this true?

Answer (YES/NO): YES